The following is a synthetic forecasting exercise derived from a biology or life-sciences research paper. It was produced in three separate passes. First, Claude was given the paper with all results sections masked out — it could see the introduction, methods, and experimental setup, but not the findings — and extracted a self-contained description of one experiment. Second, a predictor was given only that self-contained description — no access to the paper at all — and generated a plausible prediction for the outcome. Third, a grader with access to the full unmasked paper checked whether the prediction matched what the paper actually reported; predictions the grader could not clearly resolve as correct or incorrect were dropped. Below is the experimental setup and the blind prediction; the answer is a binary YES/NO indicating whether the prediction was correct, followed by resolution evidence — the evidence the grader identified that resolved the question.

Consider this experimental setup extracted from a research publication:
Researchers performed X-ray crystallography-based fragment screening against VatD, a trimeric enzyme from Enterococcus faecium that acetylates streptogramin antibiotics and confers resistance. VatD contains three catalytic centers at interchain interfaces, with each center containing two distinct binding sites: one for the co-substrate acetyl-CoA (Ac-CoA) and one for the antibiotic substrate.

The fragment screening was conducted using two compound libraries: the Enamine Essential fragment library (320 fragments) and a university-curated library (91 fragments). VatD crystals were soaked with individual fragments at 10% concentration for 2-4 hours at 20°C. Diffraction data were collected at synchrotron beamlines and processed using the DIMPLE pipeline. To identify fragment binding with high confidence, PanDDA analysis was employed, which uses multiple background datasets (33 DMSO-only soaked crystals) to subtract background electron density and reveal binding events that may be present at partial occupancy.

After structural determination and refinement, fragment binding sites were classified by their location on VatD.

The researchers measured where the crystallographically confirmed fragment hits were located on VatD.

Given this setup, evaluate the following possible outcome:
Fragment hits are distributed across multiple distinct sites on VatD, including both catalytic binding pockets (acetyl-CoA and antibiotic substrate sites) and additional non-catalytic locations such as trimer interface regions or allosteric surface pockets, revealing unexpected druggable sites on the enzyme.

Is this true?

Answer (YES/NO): NO